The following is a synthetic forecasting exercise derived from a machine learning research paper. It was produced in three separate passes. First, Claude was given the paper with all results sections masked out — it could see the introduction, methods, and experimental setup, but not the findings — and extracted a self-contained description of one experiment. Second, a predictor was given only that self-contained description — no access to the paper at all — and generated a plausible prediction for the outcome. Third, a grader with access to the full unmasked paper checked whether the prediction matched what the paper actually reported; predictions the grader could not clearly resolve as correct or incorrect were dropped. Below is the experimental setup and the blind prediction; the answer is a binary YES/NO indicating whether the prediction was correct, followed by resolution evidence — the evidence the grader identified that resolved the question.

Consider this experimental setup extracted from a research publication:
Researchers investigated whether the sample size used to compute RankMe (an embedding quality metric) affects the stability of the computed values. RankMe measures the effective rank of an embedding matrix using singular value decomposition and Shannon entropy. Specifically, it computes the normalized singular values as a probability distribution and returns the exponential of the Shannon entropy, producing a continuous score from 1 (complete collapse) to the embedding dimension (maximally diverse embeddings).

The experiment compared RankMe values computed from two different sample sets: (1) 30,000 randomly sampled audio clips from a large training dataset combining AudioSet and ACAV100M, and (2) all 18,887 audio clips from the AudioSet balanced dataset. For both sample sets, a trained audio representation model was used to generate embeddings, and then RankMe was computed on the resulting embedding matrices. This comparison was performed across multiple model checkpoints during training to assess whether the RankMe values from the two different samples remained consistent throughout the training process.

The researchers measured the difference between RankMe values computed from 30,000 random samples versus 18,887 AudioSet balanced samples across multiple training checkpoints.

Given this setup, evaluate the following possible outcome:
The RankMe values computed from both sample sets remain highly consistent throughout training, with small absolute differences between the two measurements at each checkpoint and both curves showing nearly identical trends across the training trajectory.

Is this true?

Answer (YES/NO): YES